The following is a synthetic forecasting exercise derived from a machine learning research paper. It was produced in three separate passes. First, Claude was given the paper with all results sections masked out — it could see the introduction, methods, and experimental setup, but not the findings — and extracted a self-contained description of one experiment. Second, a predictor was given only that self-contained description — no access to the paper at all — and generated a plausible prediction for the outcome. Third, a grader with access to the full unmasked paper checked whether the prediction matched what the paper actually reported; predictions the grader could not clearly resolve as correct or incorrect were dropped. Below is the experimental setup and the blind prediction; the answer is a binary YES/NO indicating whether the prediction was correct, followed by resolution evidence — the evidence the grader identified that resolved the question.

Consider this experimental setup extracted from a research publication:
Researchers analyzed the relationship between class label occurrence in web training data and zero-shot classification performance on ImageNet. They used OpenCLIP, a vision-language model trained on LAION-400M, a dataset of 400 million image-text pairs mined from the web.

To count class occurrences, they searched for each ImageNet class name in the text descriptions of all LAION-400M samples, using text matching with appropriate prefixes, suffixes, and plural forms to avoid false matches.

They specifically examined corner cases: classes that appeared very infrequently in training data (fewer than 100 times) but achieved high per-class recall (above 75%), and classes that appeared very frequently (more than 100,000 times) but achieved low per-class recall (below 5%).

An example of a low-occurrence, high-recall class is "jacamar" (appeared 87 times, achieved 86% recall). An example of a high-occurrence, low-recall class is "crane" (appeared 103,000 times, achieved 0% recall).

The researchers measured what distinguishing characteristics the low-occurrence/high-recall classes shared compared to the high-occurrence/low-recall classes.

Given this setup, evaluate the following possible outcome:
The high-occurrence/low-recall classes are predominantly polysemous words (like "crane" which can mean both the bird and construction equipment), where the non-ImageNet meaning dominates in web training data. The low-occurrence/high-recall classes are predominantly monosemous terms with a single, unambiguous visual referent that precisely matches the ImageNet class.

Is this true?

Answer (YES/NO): NO